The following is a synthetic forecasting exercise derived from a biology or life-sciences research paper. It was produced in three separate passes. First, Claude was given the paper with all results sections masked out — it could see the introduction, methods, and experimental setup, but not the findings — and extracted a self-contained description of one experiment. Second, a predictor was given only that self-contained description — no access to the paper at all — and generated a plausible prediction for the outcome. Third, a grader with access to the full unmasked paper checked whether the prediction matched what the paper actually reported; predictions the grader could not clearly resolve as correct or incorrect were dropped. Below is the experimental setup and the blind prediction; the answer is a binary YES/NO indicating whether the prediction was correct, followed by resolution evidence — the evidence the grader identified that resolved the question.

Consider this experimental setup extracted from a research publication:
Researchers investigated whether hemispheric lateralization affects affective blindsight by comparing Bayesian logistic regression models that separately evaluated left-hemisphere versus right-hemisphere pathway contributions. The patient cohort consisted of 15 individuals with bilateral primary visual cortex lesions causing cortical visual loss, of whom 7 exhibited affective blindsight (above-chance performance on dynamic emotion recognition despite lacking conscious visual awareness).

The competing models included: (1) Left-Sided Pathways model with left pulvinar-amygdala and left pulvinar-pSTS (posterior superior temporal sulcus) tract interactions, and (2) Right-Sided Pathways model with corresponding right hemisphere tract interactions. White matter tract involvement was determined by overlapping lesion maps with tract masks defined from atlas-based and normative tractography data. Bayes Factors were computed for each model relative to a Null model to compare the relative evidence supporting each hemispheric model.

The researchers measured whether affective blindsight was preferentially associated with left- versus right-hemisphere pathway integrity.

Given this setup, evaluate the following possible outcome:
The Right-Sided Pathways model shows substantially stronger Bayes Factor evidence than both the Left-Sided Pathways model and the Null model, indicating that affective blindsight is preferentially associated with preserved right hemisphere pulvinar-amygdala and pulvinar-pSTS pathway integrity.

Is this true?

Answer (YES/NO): YES